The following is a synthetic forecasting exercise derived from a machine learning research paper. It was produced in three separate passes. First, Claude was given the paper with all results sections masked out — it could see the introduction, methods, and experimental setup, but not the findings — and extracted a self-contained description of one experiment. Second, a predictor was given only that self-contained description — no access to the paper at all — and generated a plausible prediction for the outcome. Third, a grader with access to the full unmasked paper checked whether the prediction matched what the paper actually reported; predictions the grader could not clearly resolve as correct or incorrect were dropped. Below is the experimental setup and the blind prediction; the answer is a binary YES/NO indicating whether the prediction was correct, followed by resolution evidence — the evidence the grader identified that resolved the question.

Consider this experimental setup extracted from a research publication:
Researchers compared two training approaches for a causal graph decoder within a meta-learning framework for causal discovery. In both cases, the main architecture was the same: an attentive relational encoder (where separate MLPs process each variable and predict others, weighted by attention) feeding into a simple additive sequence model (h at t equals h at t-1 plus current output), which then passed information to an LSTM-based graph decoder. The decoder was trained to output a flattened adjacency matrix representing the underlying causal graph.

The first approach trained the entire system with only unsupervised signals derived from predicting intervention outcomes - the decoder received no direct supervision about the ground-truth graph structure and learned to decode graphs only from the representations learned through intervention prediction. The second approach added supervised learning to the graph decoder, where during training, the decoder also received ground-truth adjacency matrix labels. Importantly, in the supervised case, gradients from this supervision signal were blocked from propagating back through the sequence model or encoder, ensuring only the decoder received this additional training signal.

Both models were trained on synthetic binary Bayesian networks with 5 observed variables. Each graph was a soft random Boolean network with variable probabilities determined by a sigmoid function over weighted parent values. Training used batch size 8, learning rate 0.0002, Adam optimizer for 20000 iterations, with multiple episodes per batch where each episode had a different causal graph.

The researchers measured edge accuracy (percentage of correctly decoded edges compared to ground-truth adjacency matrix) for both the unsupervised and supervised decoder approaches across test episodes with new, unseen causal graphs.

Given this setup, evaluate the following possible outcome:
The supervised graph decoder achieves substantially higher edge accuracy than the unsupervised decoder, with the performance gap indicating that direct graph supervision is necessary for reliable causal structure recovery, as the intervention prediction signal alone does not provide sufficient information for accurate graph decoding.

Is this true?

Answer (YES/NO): NO